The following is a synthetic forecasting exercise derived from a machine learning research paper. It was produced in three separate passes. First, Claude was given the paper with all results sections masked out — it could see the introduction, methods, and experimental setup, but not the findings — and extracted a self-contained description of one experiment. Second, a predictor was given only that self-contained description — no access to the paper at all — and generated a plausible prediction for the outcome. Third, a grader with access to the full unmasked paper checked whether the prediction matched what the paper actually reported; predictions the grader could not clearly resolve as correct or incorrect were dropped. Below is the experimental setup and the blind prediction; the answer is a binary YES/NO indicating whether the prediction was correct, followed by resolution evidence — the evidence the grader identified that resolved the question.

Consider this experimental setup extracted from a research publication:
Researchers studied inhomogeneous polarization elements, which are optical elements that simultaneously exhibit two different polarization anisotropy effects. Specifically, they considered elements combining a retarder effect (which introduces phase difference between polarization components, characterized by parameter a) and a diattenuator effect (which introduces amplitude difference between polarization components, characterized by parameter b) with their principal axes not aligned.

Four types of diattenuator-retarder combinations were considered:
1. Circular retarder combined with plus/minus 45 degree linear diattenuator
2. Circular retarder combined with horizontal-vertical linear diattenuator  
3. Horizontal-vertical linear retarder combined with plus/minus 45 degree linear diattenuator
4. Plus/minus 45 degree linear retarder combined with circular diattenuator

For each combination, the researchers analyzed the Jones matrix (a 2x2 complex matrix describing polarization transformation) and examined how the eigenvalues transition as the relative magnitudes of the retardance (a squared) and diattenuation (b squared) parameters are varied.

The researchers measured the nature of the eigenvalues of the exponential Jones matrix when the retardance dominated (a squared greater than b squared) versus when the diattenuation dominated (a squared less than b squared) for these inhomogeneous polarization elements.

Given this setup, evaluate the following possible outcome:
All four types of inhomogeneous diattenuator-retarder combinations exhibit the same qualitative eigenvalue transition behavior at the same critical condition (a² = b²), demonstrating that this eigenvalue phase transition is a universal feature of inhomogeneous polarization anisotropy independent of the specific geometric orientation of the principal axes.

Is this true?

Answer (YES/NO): YES